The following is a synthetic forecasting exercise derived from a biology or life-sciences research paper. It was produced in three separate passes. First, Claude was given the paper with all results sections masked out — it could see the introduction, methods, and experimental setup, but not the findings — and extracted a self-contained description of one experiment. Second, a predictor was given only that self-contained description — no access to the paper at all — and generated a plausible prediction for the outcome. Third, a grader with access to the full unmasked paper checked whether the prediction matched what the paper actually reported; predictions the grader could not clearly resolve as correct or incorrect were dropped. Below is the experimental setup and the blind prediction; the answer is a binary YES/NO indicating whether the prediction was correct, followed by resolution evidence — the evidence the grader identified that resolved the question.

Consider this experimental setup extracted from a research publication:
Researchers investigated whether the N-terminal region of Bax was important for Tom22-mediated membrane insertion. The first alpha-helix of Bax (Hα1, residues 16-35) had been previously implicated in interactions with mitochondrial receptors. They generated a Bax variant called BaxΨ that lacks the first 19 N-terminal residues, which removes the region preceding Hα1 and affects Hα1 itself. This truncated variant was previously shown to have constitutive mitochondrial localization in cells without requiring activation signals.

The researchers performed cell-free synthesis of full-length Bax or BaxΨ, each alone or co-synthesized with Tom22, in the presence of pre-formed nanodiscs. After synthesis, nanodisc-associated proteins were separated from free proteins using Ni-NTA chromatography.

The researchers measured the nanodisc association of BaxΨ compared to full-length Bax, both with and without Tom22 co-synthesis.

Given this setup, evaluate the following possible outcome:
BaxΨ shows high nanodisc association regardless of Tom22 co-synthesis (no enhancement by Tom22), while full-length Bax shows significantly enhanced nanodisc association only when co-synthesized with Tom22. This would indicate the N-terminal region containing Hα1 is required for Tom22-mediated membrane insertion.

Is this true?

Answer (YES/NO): NO